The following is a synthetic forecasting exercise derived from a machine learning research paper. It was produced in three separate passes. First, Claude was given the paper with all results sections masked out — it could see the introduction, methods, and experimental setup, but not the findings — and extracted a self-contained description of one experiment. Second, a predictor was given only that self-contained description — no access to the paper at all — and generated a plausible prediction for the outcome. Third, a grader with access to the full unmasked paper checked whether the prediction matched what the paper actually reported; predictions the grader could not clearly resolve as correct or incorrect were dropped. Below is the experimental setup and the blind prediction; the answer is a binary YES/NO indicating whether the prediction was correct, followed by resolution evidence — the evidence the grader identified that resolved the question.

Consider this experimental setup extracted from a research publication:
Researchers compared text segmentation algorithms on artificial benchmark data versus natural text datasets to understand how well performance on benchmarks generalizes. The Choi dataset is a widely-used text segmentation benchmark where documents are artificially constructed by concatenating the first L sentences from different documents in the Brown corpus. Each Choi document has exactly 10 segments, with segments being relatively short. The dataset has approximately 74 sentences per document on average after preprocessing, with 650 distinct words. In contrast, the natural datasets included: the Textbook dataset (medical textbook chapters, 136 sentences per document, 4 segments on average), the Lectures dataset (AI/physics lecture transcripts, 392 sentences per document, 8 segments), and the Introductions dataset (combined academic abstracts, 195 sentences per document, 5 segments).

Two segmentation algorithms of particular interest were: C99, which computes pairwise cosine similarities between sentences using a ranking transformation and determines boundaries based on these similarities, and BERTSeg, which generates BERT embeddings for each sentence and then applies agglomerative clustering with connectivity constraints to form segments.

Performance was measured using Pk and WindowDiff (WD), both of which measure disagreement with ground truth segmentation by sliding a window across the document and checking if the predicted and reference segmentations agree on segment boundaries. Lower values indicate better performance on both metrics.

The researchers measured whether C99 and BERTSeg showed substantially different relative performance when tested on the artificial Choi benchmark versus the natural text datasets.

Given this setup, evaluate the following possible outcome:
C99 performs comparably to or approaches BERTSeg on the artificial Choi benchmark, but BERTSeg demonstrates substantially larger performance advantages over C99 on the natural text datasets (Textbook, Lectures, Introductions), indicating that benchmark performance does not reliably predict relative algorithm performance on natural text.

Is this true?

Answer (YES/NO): NO